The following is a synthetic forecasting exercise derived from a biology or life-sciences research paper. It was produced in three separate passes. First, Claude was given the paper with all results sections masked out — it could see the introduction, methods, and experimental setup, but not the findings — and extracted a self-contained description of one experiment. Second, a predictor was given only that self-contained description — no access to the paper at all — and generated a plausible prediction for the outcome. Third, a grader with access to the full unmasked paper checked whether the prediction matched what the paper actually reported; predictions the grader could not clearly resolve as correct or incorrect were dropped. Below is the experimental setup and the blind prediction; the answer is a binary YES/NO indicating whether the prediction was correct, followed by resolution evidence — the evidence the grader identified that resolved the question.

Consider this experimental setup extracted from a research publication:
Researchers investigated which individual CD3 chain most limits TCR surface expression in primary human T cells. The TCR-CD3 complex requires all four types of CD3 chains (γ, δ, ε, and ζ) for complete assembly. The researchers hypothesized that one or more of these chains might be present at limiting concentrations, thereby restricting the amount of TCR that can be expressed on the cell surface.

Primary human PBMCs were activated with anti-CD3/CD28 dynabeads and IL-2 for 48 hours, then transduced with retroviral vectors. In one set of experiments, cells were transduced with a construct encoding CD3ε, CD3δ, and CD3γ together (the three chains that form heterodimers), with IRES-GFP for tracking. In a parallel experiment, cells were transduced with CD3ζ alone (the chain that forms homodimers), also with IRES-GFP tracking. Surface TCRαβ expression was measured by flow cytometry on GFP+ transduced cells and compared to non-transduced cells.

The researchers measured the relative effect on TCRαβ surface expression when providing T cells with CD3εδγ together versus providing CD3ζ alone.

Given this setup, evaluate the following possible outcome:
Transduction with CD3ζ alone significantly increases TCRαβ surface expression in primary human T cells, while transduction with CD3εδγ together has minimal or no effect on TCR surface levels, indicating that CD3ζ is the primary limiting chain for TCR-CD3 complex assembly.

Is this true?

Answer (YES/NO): YES